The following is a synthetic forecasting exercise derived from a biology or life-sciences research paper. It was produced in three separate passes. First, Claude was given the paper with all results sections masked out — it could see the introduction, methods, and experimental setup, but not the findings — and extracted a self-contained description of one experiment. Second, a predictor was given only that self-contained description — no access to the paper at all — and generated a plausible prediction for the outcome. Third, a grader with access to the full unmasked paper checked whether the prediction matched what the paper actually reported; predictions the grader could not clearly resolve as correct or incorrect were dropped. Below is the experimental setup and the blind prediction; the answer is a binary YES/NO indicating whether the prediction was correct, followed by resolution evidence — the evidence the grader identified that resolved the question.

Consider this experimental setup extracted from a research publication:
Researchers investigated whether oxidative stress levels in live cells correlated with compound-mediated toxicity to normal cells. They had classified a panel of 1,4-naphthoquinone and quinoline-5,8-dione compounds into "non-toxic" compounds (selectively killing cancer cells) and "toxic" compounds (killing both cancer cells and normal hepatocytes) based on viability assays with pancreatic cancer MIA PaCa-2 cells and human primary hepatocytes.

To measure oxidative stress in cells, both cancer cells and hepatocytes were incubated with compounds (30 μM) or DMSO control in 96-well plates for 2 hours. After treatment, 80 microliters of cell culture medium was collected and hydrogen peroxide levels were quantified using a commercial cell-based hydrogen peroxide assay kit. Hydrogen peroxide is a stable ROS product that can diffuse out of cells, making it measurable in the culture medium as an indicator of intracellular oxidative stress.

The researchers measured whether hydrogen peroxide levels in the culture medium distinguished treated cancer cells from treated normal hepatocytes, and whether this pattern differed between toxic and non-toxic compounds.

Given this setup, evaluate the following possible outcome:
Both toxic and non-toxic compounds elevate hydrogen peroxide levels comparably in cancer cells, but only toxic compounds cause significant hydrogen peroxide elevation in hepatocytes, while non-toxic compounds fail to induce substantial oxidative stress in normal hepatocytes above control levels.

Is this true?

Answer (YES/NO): NO